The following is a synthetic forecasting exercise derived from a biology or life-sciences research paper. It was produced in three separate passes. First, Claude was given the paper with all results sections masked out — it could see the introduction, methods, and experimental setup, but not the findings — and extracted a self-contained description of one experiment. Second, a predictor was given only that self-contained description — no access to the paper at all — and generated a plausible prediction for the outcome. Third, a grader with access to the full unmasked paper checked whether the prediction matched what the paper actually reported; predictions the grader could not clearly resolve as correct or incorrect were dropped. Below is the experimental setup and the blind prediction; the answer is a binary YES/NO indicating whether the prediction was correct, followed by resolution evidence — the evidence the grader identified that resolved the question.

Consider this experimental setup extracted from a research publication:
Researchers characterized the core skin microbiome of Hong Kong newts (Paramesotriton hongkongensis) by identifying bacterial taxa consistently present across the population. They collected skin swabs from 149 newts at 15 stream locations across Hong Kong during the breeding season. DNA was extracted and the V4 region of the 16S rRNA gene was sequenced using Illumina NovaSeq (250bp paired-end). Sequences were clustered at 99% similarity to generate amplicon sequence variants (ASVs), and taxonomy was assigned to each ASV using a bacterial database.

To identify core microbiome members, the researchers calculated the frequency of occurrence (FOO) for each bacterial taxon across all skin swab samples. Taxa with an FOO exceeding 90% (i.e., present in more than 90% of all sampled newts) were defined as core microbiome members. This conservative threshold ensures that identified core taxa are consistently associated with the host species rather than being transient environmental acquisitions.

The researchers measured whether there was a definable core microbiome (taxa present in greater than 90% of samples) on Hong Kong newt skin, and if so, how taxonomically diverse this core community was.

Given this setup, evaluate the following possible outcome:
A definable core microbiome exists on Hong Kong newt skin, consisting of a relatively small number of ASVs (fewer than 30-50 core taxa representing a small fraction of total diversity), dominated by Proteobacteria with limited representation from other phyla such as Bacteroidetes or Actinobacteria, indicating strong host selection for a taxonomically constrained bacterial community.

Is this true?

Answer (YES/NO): NO